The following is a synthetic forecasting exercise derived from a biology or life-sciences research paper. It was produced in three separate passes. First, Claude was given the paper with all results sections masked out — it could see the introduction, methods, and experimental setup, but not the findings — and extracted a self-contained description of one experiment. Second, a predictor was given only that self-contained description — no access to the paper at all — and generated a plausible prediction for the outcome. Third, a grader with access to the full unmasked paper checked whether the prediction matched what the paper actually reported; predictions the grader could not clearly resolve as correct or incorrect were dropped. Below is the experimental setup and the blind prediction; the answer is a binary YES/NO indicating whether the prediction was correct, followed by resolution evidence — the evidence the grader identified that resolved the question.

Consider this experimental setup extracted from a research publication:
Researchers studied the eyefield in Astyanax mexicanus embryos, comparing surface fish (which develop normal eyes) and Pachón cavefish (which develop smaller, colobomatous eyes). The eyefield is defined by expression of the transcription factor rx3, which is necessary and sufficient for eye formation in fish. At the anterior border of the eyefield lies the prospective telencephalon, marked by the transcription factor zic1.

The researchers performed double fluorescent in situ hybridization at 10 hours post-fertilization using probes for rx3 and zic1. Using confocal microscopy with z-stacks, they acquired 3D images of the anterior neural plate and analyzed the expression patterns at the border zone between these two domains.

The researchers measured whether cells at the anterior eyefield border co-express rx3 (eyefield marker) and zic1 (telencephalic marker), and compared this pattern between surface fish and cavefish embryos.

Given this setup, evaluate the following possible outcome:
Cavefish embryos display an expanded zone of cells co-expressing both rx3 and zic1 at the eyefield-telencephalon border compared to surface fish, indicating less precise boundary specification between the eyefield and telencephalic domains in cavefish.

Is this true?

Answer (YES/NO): NO